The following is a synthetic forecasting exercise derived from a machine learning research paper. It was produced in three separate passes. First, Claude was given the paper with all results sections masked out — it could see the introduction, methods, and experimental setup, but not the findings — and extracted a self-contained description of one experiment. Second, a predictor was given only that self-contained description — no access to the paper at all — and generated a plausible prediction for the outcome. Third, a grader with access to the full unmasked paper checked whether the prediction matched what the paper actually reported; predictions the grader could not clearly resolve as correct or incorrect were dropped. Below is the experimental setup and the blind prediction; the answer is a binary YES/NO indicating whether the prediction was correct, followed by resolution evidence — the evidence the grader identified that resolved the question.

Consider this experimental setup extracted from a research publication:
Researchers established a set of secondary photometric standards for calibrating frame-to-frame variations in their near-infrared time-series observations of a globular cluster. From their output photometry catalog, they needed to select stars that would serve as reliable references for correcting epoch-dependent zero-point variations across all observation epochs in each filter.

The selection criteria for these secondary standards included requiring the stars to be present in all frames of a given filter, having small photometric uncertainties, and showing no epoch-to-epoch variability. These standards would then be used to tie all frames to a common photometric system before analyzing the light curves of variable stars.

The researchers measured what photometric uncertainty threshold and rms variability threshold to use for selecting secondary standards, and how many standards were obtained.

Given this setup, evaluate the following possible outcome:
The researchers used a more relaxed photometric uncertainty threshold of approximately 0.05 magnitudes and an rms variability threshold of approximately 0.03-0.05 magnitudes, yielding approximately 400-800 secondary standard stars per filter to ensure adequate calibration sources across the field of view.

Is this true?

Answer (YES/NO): NO